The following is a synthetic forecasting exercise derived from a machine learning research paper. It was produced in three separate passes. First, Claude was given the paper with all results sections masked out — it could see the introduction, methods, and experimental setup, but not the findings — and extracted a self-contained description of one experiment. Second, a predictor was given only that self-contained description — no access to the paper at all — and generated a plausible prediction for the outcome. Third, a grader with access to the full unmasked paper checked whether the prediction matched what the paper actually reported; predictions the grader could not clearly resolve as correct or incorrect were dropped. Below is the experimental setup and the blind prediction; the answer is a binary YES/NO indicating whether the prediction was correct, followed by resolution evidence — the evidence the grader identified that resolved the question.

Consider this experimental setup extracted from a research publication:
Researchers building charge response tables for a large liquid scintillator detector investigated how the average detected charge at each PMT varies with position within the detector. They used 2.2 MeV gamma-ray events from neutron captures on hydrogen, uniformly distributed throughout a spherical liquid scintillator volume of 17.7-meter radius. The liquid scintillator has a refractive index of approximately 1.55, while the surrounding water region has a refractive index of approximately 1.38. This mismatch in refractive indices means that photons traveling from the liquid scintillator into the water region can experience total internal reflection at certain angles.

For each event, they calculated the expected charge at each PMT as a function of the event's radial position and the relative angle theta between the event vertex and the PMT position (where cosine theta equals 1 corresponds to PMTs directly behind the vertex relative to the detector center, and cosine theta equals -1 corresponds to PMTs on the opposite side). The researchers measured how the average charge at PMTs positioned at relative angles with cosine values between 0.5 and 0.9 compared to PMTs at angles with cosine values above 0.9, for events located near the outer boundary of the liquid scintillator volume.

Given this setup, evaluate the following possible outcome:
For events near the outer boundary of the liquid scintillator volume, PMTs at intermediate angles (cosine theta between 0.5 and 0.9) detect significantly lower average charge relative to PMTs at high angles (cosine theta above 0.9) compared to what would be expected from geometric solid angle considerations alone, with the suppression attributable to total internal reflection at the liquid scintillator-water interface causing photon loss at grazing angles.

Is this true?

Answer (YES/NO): YES